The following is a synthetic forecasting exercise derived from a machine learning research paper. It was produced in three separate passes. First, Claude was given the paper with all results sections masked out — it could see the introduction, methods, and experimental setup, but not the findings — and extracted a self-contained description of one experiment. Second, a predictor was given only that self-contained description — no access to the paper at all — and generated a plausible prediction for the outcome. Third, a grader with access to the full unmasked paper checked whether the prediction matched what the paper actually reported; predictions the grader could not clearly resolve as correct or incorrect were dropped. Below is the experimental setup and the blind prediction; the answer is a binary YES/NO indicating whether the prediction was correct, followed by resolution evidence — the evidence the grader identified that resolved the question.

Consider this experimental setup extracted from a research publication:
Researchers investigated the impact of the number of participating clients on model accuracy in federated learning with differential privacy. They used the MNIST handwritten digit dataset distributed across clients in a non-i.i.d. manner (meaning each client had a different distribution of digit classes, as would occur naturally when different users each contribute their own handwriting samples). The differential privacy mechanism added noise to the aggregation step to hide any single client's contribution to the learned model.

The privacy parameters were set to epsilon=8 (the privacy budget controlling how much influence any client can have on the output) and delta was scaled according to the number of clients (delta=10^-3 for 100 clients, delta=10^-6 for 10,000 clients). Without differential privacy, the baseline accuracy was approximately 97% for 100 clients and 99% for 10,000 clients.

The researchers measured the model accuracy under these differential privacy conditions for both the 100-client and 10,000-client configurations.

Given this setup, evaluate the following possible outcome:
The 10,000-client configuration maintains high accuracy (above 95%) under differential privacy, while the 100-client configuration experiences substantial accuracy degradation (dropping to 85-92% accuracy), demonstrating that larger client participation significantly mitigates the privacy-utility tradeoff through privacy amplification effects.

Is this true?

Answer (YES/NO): NO